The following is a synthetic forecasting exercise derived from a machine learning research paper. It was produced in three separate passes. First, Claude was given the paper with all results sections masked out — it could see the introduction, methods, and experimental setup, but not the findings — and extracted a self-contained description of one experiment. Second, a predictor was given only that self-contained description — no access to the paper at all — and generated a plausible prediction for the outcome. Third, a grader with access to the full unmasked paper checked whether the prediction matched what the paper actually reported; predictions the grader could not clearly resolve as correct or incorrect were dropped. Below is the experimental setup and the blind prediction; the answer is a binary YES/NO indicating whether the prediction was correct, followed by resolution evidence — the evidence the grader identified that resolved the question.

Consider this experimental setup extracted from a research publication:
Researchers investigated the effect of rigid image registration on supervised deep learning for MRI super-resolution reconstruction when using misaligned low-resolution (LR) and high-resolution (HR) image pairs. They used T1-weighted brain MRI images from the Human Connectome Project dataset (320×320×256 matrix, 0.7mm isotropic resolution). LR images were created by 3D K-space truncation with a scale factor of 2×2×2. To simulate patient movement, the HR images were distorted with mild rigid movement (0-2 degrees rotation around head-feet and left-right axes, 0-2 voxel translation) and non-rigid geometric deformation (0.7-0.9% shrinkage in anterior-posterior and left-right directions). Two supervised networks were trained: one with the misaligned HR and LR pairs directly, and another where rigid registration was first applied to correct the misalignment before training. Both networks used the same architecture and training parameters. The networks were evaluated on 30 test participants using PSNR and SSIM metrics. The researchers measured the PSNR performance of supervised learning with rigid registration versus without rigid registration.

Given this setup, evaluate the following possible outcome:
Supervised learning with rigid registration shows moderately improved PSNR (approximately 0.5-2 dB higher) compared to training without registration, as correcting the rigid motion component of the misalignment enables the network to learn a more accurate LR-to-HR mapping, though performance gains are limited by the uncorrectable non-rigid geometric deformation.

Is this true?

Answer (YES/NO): NO